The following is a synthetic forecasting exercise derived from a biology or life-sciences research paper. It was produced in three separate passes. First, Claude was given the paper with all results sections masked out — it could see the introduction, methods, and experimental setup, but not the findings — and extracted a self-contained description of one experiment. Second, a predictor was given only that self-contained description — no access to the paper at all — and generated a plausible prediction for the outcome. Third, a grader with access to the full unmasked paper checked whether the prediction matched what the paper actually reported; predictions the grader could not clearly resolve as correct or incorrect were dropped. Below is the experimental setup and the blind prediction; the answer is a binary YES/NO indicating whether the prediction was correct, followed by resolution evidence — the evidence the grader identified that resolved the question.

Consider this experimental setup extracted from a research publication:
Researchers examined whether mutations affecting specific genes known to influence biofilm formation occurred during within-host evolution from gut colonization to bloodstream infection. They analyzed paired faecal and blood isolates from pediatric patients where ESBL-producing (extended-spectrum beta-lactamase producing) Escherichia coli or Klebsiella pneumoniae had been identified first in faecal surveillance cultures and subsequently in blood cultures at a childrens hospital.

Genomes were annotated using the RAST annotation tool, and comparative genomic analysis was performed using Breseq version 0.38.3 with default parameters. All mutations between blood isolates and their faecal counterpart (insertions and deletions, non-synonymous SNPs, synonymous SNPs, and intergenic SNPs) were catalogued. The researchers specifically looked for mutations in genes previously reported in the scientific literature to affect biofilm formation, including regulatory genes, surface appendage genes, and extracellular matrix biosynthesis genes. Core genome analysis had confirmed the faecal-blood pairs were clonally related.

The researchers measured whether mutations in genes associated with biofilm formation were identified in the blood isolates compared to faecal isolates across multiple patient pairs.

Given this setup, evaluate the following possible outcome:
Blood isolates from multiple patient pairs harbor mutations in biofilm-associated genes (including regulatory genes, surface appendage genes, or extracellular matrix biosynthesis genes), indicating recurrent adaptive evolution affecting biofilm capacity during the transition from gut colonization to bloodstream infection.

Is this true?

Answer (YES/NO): YES